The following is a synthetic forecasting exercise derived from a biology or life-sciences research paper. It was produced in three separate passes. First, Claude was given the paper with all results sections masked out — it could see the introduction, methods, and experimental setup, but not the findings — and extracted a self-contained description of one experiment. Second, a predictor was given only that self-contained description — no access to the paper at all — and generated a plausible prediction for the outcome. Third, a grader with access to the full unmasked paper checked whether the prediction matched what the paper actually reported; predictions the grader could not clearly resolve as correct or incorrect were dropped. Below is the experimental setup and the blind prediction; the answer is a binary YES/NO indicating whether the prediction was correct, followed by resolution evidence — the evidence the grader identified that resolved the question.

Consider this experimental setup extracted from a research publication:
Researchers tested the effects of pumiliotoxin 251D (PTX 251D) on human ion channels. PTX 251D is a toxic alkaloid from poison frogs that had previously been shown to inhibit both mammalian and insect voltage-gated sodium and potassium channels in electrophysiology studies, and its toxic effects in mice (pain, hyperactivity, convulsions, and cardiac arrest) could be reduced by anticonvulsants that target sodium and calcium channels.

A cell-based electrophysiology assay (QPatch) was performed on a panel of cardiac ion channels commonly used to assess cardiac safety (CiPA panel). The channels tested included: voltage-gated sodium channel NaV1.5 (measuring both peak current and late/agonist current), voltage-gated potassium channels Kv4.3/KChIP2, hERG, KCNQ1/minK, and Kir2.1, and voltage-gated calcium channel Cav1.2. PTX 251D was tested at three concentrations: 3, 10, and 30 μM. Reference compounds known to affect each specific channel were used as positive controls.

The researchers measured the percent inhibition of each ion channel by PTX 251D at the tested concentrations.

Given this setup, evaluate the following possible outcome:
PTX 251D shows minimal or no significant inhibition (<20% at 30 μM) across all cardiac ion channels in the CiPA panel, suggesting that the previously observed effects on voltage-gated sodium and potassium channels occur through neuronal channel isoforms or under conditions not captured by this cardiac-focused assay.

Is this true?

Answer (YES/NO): YES